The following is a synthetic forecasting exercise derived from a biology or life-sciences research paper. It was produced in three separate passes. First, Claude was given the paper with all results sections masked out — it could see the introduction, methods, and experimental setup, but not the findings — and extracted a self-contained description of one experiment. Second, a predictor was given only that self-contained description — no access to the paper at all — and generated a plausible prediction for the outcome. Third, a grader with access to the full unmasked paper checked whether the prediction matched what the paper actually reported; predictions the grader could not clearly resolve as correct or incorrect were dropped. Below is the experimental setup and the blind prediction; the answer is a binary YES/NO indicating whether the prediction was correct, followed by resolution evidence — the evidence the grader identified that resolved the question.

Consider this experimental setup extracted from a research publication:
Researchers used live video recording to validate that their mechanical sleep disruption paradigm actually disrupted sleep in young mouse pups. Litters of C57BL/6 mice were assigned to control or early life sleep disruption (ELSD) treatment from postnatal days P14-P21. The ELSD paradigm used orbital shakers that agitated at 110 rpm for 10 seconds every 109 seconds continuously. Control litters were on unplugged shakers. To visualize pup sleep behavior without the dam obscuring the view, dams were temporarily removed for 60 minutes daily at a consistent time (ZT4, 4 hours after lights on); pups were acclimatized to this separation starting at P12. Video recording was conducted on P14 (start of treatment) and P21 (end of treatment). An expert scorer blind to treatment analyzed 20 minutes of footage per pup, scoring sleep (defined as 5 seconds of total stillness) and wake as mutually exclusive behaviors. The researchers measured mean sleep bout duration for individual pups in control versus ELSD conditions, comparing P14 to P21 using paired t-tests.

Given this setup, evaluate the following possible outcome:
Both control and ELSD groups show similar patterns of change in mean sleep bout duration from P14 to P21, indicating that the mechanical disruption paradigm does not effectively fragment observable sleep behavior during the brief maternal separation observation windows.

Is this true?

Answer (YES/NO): NO